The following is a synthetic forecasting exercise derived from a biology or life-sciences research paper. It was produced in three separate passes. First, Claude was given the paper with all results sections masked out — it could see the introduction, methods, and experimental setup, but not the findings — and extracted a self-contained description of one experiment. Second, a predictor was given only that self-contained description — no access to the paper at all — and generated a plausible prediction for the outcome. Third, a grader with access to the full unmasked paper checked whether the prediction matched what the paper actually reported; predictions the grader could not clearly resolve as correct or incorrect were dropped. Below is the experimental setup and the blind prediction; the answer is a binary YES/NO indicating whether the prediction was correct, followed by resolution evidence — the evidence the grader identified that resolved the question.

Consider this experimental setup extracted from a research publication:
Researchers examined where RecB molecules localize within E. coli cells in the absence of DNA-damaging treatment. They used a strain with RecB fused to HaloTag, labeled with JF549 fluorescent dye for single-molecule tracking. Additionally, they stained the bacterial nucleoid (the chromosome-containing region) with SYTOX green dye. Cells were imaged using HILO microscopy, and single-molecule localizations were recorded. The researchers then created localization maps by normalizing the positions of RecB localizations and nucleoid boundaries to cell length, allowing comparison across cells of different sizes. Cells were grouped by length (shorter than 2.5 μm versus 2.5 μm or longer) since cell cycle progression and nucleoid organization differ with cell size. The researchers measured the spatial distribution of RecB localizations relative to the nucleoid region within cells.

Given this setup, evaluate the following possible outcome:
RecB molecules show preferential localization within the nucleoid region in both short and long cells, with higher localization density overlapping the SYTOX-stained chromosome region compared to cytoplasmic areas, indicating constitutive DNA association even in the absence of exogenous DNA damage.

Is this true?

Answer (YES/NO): NO